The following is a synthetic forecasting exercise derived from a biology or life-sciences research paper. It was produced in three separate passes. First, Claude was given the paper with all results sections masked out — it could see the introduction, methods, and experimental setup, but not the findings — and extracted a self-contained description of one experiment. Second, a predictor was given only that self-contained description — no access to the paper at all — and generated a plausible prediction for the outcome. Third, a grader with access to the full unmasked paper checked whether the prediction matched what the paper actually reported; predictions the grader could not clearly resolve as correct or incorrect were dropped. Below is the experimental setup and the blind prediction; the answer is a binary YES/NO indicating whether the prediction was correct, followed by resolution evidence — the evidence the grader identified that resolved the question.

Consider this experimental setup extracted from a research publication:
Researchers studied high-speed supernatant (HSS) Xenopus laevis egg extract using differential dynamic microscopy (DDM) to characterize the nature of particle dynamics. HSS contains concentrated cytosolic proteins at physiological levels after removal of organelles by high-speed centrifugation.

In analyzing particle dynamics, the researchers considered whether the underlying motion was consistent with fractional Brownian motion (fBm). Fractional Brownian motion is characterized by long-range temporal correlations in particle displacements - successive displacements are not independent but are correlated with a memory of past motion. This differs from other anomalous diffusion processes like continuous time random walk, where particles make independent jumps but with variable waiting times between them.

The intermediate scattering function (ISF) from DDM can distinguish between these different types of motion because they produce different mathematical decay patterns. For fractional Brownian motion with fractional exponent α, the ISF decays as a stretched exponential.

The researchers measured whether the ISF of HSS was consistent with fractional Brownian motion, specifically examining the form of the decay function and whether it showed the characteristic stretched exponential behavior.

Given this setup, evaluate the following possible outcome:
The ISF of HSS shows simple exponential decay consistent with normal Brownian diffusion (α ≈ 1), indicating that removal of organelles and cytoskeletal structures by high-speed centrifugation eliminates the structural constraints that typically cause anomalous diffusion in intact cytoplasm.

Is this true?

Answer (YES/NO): NO